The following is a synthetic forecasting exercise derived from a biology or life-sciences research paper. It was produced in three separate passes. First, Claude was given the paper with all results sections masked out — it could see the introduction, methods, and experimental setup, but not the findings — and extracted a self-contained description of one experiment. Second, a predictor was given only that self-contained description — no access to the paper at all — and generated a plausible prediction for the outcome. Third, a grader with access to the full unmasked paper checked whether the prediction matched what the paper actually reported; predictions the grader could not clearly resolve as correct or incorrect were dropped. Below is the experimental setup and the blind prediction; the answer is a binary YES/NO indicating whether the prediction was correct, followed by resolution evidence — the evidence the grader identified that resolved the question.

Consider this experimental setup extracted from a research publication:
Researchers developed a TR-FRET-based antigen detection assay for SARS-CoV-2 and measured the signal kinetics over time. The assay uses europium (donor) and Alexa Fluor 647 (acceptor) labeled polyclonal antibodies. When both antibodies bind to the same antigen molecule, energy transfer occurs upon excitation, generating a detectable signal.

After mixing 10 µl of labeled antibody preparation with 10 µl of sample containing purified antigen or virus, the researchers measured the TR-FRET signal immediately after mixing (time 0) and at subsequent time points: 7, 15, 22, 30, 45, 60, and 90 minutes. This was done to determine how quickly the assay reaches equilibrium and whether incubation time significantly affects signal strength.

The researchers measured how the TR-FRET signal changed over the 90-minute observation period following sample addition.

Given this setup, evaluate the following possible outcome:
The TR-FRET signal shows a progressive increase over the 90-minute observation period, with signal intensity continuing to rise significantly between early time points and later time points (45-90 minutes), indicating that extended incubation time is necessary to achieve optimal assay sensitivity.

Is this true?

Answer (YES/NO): NO